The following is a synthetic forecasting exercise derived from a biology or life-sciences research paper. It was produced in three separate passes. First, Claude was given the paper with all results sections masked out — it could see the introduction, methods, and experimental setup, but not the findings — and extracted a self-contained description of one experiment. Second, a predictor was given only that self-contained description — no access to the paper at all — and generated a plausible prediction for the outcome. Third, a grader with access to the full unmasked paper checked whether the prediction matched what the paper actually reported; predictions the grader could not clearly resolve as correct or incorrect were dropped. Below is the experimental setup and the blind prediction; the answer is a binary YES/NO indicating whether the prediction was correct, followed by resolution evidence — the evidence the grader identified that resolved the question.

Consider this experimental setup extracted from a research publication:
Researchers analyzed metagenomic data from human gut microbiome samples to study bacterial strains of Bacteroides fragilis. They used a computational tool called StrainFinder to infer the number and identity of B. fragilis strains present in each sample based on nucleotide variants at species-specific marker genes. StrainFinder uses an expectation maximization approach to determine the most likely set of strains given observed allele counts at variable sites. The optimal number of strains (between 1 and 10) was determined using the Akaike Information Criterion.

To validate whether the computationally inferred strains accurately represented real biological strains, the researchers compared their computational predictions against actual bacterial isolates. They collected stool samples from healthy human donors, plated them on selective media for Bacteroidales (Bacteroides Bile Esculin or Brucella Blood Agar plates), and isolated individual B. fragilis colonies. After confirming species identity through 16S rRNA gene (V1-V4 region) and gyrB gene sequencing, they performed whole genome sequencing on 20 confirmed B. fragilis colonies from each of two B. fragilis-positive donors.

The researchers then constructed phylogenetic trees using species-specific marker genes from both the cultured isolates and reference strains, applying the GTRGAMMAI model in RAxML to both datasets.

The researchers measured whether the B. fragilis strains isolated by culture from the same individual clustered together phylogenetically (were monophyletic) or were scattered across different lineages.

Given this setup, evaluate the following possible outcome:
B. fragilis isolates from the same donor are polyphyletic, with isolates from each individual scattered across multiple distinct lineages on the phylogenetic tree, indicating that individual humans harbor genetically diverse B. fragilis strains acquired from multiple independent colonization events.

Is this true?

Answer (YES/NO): NO